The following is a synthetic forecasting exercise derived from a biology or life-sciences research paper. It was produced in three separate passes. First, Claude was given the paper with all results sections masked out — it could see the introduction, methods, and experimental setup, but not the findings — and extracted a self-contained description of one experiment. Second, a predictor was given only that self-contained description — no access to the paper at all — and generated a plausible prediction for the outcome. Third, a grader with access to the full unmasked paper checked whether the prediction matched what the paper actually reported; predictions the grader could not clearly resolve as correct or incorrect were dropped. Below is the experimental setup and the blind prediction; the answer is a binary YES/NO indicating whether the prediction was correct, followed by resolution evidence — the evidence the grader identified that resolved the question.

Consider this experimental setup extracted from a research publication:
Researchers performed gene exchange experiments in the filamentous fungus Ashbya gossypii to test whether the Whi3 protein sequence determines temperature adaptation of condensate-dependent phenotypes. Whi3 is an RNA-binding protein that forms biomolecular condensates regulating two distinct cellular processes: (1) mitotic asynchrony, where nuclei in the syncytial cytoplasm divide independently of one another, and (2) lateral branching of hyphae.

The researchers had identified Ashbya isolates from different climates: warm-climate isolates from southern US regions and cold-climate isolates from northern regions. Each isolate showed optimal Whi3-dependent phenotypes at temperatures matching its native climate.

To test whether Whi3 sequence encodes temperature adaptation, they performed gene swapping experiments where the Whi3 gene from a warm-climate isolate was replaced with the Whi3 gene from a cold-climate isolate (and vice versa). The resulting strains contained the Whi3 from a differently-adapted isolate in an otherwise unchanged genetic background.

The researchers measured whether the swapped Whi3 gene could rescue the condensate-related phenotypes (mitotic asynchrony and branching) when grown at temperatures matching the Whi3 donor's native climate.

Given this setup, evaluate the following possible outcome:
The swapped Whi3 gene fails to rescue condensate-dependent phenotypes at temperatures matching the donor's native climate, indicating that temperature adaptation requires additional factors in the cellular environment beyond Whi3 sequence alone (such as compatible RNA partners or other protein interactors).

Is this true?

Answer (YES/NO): NO